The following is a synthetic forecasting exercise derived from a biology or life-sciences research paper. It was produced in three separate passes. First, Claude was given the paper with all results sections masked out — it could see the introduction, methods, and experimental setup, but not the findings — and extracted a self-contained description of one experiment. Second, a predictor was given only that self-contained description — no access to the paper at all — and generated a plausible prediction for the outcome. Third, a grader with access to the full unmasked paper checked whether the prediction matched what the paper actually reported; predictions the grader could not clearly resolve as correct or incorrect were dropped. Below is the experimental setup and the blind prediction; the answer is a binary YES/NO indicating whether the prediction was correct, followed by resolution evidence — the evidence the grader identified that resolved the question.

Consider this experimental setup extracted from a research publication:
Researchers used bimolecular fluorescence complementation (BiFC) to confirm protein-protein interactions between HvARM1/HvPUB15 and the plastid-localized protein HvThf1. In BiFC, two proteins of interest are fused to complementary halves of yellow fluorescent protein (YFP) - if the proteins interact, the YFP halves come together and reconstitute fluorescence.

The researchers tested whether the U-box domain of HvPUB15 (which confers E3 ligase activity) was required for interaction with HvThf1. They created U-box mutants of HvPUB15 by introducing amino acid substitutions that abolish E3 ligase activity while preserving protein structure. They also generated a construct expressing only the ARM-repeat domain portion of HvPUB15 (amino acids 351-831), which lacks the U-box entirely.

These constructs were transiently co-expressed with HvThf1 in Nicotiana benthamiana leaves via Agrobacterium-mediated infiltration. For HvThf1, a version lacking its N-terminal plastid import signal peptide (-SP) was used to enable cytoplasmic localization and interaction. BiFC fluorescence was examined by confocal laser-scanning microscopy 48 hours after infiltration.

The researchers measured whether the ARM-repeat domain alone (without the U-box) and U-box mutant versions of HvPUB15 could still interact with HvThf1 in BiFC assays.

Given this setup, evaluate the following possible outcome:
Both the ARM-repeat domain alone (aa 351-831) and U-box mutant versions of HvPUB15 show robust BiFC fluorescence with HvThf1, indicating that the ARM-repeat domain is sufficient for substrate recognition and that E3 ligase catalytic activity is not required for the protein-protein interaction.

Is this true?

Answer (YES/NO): NO